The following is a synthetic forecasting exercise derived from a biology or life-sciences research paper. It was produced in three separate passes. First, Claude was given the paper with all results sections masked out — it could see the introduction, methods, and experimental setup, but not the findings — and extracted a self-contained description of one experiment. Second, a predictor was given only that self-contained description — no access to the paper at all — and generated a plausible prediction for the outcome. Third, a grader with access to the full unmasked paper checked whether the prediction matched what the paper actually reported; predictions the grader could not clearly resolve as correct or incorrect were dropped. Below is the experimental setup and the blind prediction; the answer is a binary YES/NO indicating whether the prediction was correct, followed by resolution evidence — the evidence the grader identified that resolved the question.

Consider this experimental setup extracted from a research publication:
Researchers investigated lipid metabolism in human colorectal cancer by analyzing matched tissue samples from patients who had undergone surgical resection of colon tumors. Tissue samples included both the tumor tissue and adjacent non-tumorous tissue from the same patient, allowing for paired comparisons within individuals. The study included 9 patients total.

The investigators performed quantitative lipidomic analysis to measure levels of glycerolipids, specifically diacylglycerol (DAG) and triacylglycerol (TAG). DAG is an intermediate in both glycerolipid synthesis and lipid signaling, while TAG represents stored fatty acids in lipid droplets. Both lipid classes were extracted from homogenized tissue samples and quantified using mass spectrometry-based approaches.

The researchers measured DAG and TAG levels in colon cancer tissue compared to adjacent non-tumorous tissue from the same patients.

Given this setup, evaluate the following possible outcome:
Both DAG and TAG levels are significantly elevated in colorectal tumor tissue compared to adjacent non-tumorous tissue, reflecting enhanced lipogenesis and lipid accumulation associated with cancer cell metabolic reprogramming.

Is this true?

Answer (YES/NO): NO